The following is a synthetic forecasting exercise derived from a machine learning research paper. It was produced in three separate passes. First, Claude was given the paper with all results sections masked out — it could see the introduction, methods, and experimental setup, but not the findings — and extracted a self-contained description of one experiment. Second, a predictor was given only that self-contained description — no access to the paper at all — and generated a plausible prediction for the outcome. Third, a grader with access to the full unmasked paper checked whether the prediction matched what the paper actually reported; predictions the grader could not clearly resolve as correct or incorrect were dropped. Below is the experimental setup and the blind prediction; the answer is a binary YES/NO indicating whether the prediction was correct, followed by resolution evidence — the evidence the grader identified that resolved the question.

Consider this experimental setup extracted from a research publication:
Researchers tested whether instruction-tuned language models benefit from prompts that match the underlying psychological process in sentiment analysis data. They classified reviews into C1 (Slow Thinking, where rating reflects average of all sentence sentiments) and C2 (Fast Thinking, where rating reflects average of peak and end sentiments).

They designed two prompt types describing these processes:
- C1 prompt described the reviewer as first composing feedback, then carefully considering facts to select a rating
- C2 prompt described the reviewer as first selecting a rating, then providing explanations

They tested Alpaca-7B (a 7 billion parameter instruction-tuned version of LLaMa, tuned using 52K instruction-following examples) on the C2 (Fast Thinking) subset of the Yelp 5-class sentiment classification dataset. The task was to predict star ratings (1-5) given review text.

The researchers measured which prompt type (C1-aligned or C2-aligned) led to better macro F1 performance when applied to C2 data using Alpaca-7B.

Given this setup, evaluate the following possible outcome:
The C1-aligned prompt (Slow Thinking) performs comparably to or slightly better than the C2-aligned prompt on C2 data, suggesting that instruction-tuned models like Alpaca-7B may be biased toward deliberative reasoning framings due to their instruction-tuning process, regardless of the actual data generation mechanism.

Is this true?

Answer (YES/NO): NO